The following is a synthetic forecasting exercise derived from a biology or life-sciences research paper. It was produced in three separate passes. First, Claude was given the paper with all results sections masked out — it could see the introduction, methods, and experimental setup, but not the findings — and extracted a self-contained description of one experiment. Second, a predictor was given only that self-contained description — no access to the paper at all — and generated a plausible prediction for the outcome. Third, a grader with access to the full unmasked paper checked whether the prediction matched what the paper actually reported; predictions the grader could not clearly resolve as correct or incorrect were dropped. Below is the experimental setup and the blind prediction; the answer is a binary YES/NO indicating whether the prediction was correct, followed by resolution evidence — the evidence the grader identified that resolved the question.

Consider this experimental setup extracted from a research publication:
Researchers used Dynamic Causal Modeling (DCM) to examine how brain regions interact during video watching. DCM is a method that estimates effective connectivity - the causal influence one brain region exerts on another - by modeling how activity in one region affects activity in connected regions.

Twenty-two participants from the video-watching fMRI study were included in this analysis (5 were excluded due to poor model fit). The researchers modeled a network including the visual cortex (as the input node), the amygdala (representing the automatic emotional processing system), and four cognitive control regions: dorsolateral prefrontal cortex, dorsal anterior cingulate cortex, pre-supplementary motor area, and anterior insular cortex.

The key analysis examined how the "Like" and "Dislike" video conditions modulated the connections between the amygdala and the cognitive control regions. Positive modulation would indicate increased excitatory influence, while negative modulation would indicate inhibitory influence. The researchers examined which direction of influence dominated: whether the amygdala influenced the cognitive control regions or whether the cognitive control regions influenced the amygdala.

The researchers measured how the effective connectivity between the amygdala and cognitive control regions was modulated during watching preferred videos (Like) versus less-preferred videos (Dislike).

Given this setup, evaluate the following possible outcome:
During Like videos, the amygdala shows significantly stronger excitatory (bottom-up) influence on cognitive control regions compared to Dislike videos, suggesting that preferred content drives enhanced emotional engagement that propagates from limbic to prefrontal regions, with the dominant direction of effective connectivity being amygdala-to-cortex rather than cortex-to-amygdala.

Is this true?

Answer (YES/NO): NO